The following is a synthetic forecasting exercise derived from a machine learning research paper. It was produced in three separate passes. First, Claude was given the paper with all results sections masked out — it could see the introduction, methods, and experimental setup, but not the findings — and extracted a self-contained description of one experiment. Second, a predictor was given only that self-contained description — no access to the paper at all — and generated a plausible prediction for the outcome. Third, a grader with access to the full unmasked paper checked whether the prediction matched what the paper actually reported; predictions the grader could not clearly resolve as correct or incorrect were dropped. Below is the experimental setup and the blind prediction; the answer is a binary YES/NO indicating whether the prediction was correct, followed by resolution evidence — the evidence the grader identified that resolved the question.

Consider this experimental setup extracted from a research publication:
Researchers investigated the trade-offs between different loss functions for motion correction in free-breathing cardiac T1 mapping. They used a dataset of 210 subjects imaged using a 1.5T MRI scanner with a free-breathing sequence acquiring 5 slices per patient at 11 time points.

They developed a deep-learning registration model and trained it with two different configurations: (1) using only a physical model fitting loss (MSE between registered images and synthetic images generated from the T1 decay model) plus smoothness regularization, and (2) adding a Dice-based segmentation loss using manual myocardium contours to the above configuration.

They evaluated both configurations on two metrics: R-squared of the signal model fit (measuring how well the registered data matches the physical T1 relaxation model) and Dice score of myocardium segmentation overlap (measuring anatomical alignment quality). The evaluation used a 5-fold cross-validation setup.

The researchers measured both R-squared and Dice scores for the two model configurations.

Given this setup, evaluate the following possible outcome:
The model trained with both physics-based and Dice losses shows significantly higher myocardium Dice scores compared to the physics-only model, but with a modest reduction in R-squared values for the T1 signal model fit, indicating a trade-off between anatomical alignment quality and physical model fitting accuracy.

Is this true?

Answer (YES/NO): YES